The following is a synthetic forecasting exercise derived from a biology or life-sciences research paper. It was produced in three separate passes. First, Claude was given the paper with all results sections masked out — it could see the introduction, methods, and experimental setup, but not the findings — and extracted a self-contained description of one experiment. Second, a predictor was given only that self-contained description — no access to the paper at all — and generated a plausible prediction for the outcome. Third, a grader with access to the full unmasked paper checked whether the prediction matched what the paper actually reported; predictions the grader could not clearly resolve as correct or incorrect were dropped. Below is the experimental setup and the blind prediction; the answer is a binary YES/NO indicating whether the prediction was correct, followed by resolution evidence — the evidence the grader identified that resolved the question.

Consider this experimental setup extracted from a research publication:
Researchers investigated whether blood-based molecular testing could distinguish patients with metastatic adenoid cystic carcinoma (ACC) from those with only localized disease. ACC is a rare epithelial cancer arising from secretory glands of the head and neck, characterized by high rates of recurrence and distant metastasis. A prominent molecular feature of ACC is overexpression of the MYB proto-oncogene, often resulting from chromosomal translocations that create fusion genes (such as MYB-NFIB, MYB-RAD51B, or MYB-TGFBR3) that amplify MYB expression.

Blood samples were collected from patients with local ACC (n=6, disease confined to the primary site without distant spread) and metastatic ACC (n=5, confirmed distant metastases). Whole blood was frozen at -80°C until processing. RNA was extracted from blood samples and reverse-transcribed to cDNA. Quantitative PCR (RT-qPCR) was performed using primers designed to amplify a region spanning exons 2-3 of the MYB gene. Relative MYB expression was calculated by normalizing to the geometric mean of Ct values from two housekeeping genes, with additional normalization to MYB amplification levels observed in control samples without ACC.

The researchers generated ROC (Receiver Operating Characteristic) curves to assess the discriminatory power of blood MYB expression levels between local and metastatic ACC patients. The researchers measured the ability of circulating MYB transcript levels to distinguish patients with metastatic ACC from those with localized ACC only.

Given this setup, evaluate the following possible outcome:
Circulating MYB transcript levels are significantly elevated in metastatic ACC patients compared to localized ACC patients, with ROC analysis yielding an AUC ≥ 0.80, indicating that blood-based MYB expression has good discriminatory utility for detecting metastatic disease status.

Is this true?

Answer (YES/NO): YES